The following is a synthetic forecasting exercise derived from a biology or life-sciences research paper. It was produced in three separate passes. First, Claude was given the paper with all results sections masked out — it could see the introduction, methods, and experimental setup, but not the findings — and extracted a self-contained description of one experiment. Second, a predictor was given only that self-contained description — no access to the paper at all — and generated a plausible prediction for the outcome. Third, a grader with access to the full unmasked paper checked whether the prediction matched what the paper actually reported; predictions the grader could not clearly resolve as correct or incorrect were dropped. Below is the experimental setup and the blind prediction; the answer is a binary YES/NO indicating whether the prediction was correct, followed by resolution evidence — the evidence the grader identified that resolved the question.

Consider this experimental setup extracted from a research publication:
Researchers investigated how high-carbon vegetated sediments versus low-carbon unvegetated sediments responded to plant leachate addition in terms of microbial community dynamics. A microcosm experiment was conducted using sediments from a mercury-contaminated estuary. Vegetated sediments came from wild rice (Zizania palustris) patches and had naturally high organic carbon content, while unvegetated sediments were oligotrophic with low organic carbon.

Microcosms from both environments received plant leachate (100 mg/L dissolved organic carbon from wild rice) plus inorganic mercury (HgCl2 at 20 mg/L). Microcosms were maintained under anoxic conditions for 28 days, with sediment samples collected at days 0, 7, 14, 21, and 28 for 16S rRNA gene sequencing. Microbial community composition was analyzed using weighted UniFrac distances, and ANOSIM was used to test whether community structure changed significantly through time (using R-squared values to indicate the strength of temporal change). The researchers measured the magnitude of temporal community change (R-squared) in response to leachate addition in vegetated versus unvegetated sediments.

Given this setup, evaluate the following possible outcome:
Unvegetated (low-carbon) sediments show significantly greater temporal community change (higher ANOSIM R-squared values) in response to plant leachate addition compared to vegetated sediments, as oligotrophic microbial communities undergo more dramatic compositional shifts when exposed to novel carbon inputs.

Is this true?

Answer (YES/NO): NO